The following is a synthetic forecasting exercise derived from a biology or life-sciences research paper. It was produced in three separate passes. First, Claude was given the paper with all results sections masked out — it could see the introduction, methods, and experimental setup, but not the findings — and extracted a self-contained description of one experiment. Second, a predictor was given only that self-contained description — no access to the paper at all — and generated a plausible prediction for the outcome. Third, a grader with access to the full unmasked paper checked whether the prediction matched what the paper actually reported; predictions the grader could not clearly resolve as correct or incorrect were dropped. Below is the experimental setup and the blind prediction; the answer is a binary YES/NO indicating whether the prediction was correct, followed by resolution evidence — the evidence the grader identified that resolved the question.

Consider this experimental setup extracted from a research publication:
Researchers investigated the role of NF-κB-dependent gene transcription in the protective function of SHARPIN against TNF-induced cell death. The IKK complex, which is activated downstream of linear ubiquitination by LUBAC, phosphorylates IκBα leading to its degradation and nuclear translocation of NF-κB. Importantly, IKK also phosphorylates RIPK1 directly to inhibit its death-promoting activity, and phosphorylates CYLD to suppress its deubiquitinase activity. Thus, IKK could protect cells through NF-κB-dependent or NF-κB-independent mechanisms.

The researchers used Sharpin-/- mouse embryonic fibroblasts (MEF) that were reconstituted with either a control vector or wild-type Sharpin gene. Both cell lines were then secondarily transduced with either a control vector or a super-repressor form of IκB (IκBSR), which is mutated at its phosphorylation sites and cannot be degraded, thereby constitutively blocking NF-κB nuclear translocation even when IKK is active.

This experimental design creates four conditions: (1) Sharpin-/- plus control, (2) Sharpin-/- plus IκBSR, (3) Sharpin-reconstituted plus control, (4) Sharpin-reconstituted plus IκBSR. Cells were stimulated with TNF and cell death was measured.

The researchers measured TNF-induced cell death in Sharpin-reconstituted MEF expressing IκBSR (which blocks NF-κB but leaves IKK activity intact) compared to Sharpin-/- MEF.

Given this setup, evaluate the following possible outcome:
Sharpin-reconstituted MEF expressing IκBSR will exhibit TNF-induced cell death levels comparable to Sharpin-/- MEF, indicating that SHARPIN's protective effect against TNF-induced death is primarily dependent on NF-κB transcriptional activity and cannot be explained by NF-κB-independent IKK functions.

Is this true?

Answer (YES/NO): NO